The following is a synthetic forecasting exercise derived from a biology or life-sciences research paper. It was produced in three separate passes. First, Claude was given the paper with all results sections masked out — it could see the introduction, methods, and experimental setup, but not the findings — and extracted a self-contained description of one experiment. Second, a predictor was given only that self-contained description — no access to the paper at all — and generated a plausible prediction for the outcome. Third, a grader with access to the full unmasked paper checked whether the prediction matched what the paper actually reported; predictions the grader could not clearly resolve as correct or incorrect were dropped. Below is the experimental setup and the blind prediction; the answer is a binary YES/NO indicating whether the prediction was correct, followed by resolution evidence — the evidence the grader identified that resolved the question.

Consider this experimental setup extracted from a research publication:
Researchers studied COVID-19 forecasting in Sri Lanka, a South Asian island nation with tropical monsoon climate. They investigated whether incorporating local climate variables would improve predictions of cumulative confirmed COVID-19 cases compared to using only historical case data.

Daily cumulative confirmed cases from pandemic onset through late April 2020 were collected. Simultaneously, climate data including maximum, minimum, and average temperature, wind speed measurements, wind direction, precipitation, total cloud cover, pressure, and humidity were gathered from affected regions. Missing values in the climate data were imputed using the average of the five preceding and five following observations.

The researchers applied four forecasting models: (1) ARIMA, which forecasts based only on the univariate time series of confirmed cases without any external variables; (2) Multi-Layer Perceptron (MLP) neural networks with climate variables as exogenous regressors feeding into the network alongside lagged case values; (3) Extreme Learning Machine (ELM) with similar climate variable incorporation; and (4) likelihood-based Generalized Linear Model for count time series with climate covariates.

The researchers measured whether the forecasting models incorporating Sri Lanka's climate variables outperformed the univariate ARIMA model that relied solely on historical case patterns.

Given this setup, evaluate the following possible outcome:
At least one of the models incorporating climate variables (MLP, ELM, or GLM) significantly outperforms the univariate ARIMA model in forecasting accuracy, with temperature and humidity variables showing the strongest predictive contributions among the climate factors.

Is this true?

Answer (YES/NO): NO